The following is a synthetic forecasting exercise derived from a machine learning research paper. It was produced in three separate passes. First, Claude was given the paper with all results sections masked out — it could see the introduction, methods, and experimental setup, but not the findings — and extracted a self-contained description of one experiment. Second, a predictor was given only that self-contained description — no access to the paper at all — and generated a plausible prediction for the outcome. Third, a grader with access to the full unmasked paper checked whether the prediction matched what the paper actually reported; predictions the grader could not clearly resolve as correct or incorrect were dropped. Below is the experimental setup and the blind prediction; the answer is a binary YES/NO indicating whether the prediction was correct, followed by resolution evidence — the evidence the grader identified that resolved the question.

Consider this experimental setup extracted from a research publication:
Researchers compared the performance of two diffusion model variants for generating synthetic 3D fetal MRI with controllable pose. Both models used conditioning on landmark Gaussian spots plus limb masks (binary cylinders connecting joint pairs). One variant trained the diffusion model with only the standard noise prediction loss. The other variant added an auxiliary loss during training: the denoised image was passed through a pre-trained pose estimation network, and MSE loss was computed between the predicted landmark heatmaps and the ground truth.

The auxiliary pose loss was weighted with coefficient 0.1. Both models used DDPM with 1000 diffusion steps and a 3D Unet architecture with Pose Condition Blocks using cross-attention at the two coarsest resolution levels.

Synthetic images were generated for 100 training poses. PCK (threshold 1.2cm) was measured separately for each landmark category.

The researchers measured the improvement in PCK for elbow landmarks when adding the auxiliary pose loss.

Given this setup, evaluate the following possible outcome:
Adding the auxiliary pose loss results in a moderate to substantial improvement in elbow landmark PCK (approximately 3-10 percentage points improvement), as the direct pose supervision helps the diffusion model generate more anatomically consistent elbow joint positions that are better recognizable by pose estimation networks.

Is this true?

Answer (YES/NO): NO